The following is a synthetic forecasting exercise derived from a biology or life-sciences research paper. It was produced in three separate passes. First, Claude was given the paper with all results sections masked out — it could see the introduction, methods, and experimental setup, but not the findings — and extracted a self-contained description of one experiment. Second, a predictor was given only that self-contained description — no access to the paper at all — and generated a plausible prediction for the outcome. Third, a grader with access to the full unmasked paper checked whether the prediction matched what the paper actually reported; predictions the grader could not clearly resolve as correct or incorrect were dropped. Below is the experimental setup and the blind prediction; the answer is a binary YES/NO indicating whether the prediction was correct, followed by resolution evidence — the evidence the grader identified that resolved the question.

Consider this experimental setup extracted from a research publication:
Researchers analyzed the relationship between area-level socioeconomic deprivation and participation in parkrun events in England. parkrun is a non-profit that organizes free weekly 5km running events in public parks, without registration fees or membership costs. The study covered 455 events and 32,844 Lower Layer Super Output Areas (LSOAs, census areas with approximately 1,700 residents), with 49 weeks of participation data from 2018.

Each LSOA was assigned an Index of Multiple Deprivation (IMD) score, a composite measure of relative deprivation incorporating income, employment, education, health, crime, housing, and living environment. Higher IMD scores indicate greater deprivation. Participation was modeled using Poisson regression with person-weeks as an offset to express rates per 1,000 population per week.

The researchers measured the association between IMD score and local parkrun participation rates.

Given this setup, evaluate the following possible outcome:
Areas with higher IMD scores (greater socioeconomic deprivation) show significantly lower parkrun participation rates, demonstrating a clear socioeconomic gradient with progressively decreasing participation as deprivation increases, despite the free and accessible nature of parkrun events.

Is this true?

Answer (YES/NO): YES